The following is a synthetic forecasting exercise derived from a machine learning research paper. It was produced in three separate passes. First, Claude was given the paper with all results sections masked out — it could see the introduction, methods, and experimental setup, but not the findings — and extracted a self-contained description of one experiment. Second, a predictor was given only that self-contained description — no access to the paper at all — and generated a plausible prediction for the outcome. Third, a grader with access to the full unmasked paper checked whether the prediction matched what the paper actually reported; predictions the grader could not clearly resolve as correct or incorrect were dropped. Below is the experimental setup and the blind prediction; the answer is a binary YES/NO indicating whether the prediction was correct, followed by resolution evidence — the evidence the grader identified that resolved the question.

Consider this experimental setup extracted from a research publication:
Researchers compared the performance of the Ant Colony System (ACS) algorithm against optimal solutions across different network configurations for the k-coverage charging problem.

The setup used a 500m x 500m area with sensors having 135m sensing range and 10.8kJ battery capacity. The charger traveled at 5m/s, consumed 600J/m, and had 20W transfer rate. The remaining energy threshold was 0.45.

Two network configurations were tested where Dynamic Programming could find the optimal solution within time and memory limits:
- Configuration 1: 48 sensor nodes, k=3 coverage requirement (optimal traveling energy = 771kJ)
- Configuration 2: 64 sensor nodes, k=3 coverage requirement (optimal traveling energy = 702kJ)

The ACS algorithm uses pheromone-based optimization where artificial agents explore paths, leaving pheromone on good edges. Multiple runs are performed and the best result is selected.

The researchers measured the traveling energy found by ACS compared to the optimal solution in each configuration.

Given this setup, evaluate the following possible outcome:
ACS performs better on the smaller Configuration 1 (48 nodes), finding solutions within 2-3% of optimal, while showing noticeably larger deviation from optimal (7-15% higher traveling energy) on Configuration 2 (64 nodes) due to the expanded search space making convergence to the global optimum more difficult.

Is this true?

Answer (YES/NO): NO